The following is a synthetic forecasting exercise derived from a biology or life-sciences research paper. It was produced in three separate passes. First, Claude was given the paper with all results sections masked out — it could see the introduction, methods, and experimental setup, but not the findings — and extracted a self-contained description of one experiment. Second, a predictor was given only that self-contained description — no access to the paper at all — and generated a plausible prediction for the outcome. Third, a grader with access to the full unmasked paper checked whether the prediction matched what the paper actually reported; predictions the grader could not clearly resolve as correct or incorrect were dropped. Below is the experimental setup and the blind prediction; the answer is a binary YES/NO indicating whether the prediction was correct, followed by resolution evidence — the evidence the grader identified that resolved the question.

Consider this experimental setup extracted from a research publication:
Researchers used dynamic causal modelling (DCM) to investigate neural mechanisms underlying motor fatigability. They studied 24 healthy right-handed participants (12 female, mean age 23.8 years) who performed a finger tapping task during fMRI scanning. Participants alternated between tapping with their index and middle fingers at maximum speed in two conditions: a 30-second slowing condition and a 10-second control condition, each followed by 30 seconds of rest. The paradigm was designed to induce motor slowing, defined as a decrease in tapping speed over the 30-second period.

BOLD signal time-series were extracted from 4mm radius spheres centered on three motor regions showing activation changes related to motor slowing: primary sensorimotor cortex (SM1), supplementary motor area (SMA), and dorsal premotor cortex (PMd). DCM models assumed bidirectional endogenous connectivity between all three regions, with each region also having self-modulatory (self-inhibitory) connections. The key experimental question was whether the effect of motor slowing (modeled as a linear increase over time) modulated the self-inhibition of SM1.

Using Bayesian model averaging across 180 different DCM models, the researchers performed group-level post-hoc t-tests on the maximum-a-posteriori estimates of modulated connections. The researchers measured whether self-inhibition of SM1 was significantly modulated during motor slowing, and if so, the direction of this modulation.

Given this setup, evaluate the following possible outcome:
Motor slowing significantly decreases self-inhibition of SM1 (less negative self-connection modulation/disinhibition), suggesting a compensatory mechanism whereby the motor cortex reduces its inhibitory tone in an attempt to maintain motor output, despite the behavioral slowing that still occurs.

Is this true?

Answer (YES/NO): YES